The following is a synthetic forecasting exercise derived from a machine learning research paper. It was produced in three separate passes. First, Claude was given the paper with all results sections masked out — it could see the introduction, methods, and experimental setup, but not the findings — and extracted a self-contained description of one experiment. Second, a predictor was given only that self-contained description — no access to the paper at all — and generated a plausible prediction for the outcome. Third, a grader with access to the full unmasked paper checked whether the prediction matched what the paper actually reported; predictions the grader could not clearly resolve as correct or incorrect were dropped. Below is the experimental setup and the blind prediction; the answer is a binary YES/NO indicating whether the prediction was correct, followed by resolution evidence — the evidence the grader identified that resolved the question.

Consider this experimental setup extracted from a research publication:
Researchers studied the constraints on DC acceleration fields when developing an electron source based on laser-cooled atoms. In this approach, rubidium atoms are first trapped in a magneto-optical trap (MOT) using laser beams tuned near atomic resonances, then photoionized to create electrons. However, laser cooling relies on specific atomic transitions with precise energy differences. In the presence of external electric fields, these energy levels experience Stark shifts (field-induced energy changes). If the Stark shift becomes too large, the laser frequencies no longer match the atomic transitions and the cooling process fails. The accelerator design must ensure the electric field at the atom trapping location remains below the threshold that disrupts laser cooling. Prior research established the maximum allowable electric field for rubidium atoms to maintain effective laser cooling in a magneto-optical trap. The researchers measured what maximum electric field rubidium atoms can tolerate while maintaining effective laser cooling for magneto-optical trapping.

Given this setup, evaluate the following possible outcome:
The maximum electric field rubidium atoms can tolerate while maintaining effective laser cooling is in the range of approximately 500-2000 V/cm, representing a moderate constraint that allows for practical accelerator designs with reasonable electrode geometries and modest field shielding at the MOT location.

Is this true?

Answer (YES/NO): NO